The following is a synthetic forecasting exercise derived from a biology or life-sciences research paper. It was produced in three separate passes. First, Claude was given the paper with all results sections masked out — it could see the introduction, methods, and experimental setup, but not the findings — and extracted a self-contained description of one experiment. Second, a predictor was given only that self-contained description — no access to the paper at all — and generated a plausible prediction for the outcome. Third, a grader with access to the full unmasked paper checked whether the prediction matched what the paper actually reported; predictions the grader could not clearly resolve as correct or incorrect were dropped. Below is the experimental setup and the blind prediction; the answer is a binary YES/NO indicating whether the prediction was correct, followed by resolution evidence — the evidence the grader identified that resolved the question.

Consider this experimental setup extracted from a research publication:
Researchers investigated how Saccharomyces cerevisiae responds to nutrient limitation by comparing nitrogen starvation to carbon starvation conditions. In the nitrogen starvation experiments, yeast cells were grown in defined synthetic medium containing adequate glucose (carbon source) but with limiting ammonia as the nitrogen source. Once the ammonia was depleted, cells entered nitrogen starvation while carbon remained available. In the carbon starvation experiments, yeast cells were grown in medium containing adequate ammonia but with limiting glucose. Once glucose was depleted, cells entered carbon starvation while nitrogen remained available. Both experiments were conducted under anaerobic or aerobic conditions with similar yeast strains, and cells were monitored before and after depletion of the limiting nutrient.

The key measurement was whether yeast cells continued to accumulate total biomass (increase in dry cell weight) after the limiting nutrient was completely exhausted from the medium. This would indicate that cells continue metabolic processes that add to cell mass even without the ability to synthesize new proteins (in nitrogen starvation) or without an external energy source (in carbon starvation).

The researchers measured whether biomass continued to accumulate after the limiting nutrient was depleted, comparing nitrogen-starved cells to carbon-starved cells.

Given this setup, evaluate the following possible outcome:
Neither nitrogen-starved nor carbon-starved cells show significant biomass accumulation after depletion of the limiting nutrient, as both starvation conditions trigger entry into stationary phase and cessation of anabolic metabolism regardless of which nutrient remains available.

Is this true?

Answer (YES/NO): NO